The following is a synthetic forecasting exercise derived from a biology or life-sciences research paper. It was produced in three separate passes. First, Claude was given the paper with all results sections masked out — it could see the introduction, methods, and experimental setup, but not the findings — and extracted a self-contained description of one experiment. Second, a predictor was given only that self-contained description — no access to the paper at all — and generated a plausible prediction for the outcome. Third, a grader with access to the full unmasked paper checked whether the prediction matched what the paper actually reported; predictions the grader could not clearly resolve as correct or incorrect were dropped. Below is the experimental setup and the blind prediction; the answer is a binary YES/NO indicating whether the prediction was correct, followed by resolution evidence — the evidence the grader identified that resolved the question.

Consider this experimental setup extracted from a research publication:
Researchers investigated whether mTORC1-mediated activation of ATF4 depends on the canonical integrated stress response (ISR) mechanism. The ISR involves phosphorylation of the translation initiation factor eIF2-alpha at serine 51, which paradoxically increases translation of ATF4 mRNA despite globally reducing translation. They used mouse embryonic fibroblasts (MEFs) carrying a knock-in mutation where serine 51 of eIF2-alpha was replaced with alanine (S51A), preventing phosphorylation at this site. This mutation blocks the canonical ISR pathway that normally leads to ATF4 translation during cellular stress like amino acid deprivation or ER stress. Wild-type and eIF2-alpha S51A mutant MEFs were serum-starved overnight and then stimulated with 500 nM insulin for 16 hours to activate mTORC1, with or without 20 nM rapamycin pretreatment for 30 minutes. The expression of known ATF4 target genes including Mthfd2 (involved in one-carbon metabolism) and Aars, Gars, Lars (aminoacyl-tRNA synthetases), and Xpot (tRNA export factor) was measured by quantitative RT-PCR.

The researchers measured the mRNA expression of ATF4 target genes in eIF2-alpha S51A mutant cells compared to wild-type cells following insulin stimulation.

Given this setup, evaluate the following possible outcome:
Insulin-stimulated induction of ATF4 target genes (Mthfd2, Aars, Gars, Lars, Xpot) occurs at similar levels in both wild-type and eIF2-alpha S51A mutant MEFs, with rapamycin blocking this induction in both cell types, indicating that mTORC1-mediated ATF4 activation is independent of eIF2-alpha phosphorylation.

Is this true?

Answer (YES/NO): YES